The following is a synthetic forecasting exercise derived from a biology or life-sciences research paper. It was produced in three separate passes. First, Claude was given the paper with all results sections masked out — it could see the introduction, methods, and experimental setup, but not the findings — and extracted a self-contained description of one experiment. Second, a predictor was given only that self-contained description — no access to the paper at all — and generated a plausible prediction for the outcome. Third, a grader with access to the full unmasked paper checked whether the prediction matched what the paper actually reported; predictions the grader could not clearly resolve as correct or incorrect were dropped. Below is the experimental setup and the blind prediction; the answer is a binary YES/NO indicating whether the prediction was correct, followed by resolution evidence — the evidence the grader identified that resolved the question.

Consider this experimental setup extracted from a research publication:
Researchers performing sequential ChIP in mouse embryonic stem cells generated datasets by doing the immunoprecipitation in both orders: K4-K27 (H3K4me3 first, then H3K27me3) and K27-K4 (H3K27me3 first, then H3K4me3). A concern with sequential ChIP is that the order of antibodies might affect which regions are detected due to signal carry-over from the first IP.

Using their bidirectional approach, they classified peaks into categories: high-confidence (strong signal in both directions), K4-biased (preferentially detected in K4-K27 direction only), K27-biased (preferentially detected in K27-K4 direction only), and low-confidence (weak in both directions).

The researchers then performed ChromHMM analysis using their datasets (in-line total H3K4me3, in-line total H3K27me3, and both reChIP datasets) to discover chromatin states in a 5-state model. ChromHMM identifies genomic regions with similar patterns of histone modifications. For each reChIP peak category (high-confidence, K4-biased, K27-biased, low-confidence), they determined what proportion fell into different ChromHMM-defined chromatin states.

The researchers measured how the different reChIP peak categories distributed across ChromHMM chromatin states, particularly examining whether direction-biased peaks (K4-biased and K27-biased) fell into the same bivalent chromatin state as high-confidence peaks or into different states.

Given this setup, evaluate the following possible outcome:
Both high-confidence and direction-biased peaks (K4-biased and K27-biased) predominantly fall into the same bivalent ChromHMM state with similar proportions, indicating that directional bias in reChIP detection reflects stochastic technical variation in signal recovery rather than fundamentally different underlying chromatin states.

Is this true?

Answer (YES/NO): NO